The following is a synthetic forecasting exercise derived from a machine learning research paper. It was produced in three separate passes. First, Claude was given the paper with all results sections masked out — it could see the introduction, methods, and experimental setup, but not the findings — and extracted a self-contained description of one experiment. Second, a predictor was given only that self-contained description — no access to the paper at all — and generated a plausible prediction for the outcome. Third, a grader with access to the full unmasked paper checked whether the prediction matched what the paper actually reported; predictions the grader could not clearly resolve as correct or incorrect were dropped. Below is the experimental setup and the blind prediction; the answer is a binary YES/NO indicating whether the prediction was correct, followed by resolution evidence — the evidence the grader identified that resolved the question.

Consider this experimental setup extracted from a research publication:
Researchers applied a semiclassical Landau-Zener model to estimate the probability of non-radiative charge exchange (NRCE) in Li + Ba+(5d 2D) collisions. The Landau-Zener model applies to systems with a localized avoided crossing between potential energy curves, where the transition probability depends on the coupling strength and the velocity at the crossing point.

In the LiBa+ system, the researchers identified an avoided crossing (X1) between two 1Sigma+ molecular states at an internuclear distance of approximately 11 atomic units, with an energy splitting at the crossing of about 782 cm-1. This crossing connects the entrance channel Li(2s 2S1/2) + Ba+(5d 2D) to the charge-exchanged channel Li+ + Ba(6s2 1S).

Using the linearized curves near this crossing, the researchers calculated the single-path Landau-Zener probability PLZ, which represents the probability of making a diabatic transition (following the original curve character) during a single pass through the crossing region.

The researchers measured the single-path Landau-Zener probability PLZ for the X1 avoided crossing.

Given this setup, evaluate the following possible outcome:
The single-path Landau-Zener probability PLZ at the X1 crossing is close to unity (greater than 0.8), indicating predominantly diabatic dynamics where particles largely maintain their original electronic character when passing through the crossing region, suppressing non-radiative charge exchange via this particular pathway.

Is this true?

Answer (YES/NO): NO